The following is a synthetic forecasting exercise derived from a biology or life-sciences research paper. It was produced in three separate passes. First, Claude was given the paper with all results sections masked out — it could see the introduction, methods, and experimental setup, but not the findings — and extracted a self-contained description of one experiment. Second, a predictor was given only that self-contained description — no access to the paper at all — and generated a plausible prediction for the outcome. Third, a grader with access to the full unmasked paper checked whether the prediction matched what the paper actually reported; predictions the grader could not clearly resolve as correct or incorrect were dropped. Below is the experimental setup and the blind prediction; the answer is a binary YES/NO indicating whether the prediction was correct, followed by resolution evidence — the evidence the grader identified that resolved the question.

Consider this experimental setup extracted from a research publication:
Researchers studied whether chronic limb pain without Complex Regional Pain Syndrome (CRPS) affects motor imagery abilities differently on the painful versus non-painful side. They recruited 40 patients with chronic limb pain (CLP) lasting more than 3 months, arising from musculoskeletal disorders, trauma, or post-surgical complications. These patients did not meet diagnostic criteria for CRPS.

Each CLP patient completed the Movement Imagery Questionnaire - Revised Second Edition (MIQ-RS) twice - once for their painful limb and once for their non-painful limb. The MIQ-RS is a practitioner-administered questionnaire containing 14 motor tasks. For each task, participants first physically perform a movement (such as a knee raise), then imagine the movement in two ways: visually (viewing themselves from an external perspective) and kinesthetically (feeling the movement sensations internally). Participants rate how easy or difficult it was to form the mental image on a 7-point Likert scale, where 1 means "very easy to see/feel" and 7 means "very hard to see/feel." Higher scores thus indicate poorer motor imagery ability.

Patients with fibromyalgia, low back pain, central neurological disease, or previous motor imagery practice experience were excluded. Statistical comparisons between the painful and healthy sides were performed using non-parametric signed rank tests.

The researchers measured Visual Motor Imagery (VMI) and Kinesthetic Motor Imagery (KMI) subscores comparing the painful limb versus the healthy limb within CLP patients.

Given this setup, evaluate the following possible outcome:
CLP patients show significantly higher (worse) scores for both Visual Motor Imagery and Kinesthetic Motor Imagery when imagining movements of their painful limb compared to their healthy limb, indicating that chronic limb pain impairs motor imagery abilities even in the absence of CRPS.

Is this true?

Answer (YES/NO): NO